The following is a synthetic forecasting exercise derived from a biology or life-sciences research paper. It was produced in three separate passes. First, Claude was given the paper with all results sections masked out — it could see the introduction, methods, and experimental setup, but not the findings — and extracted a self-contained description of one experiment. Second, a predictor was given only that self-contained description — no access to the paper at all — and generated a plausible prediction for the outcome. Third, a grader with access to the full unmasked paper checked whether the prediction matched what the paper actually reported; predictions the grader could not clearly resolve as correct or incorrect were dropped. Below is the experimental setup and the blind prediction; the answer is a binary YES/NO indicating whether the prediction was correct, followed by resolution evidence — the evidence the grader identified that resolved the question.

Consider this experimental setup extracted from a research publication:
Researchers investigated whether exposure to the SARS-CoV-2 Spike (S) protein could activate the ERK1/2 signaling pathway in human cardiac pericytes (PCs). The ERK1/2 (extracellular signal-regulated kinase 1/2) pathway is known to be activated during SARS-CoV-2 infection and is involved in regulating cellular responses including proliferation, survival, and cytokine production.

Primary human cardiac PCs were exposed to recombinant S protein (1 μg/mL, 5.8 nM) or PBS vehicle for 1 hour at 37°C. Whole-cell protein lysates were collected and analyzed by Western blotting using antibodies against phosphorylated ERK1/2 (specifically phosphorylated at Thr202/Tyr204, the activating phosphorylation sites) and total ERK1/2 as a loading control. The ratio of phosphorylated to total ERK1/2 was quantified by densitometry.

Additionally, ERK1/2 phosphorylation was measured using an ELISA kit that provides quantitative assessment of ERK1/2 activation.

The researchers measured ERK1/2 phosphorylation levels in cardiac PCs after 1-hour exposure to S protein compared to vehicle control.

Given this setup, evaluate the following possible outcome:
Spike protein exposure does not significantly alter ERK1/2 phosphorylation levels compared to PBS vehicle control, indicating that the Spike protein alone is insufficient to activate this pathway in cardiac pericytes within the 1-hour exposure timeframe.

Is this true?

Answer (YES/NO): NO